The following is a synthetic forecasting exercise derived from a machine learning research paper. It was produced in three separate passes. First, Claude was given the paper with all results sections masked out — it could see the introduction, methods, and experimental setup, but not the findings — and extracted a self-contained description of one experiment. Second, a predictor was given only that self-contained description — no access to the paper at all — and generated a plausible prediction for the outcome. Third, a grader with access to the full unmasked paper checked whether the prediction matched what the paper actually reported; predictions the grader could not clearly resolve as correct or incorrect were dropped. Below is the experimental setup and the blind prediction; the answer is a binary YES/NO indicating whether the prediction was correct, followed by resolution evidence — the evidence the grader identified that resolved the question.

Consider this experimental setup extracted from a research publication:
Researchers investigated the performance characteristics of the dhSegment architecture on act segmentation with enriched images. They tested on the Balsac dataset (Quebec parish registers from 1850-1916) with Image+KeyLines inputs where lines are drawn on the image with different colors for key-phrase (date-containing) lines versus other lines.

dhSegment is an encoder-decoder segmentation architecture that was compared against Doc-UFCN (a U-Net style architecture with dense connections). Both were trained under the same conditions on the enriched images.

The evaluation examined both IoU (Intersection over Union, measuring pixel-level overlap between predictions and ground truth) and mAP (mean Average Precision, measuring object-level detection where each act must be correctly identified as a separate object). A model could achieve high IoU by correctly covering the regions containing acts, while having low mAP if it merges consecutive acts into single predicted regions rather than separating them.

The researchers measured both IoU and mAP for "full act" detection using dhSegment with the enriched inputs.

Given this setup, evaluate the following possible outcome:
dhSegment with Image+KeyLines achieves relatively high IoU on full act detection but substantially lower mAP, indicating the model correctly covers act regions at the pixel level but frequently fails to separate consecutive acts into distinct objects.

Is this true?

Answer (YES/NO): YES